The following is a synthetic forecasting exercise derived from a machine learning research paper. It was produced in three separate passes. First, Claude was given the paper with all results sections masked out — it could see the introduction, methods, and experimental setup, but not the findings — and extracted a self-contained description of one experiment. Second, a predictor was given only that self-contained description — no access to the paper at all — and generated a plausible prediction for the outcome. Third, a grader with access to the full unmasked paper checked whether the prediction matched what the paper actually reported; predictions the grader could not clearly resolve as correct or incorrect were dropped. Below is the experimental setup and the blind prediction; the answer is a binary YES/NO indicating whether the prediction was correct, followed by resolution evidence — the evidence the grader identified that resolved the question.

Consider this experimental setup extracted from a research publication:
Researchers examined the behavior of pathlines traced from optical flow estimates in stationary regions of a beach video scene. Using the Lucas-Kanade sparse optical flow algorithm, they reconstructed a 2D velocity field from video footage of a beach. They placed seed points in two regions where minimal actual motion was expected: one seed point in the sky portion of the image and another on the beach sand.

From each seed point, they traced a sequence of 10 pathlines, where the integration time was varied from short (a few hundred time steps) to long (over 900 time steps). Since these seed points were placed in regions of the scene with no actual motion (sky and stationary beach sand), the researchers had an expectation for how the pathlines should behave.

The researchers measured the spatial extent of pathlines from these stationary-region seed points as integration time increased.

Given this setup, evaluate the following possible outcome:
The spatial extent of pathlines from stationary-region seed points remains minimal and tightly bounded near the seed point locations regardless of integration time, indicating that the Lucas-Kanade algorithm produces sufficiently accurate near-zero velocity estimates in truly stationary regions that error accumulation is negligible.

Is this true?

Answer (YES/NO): NO